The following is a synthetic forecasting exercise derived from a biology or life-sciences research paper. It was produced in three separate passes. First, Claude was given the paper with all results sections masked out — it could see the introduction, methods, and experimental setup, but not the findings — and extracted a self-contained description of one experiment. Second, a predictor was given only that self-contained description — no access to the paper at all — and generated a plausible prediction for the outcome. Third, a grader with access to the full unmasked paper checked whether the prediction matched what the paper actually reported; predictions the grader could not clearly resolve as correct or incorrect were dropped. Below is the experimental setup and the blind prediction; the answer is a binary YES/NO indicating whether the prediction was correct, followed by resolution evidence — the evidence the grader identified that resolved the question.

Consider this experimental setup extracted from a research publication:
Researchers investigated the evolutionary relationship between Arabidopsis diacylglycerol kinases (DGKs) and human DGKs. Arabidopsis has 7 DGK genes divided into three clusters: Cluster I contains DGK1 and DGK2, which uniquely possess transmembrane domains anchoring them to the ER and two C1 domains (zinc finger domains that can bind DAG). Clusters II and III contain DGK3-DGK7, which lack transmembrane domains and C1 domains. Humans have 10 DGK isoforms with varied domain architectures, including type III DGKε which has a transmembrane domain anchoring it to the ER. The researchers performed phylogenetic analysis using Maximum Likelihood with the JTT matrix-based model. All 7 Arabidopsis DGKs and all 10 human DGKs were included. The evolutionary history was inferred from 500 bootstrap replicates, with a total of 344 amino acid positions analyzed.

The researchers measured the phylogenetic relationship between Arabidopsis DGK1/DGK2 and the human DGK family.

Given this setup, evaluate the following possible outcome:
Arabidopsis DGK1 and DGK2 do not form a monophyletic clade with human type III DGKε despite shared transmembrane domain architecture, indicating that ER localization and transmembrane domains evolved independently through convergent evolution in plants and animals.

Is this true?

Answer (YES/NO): NO